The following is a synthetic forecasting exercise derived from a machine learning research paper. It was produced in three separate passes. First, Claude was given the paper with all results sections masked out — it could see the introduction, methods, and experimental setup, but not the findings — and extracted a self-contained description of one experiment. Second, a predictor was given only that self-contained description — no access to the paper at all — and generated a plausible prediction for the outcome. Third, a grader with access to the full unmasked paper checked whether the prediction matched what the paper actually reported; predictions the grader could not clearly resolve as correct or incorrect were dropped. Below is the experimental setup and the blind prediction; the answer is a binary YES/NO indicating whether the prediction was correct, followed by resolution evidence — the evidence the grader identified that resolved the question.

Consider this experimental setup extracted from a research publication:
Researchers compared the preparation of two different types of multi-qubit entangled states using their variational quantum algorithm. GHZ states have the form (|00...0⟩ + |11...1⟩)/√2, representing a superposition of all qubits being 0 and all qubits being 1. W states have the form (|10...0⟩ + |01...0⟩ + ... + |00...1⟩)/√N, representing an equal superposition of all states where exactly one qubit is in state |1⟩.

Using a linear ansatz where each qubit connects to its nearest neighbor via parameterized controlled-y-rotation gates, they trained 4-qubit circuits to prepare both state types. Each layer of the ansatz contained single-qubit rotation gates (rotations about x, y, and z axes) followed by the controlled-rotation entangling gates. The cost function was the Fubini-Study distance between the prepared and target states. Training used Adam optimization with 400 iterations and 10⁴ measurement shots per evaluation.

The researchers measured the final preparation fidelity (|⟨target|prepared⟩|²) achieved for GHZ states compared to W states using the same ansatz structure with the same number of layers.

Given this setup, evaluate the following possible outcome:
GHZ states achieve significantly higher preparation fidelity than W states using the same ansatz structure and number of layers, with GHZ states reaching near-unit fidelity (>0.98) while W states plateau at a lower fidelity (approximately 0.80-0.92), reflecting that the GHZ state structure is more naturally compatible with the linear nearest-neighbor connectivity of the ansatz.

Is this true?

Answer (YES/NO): NO